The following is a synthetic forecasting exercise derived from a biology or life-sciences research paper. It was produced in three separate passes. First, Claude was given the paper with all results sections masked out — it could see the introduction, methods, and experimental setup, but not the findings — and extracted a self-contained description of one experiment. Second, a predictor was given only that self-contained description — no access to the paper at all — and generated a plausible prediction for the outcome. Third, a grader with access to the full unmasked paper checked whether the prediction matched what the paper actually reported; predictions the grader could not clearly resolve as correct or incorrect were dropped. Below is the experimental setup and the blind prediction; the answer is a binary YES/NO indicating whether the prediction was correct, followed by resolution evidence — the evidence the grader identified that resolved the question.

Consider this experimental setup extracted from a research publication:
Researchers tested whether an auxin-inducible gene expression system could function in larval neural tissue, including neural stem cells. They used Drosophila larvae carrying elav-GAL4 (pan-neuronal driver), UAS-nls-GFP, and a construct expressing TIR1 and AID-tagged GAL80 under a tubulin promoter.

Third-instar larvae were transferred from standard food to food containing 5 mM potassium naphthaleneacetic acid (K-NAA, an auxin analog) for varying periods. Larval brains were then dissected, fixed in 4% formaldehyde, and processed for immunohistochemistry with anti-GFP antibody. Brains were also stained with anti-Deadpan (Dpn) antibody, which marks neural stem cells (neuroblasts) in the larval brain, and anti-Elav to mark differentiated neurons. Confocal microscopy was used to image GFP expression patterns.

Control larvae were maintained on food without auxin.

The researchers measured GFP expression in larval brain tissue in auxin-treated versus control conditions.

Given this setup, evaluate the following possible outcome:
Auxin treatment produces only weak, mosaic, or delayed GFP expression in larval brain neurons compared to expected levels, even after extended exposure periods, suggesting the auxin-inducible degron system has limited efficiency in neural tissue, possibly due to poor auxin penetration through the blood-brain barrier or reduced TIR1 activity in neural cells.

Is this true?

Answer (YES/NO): NO